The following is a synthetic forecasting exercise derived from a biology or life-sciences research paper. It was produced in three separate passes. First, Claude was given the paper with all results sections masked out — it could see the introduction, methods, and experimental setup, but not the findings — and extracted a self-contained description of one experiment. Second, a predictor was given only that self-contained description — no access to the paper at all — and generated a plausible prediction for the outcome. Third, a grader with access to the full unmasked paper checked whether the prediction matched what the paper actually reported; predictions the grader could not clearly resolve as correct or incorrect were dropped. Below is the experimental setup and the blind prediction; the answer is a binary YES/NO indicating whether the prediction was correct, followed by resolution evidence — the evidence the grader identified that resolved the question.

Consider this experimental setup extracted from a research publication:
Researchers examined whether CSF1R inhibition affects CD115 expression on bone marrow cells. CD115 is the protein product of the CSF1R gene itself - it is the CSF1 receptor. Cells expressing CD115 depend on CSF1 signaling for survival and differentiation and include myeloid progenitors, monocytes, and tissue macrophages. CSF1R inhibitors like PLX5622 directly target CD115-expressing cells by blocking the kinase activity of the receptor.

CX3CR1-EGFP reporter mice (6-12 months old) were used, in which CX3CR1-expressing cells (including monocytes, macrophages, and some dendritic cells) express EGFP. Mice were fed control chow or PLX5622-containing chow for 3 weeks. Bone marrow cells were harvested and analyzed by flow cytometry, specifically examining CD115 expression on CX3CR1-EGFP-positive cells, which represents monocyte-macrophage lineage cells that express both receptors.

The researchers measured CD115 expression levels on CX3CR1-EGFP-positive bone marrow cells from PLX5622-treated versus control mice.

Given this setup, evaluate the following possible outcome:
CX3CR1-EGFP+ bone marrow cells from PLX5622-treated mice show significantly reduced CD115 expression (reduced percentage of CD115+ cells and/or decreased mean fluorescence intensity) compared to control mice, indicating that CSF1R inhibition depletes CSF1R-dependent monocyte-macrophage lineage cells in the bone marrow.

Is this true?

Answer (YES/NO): YES